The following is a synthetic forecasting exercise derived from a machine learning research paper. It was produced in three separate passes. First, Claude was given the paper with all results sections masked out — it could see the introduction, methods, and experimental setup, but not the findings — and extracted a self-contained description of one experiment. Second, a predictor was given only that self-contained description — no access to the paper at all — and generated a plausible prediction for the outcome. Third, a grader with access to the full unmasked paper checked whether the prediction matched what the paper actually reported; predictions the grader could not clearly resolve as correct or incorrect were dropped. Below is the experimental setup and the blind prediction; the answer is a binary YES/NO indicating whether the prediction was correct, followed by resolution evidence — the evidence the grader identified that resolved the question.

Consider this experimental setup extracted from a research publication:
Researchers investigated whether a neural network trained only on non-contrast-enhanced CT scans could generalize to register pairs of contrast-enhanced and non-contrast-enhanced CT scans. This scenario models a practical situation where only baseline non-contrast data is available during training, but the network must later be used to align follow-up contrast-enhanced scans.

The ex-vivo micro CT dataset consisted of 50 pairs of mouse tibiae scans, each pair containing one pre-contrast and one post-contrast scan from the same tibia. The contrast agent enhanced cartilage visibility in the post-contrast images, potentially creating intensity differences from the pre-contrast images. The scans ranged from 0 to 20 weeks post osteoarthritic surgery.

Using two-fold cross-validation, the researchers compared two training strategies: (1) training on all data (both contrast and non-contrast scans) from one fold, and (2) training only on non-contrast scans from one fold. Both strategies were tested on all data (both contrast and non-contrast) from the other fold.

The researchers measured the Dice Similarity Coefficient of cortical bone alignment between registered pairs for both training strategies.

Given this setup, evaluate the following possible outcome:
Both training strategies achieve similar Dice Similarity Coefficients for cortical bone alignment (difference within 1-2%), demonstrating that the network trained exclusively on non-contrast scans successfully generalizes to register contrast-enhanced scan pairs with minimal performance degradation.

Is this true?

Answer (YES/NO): NO